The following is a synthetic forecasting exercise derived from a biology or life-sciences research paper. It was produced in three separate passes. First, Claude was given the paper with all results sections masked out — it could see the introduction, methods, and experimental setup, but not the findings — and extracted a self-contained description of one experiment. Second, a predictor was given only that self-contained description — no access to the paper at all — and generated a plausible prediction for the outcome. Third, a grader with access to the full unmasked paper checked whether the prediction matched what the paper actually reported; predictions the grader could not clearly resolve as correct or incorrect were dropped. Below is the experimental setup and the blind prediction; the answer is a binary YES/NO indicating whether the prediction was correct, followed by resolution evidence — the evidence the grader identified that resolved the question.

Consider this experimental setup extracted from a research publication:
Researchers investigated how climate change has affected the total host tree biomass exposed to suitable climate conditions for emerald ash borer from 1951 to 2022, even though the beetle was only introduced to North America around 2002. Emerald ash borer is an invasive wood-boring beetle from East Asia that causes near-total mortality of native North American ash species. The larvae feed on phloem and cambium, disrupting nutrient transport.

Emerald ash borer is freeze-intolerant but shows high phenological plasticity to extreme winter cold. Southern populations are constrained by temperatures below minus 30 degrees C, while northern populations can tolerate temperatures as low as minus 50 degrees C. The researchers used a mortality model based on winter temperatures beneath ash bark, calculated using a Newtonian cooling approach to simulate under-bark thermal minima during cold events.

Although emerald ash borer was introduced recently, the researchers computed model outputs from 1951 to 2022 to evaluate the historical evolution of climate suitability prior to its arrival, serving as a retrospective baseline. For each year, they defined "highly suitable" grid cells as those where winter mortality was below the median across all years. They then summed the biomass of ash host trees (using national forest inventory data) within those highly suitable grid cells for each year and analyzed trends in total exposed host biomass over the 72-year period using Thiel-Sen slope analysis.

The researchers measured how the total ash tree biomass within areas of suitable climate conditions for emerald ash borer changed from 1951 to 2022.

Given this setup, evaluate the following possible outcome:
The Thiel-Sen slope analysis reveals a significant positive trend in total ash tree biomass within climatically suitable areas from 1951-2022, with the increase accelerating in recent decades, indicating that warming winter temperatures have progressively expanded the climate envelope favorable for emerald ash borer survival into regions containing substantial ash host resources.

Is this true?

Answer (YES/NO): NO